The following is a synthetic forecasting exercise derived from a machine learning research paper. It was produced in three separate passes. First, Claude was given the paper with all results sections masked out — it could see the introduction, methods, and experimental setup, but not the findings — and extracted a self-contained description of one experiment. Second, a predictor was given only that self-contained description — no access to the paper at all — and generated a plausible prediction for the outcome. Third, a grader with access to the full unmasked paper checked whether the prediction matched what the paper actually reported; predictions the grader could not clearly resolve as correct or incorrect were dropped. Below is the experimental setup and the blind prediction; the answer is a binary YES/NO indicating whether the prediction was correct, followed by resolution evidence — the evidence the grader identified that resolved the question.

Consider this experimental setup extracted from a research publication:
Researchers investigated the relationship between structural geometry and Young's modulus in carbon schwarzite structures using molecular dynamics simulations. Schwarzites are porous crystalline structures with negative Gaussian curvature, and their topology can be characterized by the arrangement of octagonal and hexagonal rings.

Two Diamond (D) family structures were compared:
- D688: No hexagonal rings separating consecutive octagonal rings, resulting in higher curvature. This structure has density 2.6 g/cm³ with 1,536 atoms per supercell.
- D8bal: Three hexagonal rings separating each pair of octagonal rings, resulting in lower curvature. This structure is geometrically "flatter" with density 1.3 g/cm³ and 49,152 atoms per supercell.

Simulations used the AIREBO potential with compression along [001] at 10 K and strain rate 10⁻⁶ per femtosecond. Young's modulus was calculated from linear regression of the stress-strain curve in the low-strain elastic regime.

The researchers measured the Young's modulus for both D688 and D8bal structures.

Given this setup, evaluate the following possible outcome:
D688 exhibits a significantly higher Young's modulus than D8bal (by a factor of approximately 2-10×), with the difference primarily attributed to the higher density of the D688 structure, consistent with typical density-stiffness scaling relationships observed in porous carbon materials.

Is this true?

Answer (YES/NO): NO